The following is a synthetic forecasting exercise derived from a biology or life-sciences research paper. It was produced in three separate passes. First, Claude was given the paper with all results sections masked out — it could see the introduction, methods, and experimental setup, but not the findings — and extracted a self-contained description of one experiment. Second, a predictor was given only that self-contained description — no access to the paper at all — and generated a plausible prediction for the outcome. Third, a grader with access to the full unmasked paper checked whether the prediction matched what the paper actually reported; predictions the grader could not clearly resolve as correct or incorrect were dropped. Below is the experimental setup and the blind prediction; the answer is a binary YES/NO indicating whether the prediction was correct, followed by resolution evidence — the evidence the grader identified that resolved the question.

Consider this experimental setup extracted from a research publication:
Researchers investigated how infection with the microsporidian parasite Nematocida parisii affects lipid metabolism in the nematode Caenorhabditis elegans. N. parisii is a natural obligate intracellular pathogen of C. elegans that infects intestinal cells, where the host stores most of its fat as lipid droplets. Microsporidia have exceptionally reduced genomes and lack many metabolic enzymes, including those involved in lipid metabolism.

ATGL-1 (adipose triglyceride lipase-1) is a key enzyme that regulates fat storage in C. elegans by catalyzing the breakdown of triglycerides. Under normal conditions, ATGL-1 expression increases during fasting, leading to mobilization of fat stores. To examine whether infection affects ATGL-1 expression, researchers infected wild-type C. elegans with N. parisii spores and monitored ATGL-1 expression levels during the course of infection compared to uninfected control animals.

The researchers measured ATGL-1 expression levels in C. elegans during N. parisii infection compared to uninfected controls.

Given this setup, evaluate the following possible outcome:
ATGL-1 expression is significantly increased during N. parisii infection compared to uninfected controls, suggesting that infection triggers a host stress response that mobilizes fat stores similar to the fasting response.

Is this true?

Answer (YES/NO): YES